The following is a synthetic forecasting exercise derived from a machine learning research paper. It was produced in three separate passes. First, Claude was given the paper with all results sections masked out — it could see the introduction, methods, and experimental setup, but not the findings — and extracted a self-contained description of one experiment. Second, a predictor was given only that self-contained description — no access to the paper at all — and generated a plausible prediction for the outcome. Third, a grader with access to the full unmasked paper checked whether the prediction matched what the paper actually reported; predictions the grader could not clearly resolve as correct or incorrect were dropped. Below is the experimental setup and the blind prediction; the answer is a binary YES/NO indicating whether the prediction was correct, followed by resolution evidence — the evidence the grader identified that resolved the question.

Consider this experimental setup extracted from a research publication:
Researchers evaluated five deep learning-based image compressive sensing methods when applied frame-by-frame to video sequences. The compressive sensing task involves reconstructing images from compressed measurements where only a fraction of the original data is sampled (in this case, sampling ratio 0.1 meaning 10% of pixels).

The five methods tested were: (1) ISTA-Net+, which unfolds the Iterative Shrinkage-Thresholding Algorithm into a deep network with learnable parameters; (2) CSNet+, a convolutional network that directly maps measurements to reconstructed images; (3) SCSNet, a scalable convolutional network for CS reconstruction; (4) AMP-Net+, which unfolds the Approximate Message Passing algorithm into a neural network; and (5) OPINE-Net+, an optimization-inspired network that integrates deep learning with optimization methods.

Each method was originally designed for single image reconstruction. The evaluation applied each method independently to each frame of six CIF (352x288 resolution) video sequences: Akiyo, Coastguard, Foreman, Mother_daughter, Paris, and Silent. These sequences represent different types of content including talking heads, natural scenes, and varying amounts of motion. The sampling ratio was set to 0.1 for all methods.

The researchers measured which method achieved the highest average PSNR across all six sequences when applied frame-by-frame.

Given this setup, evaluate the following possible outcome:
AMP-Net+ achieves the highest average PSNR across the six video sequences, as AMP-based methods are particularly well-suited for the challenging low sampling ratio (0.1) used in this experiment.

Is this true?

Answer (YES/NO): NO